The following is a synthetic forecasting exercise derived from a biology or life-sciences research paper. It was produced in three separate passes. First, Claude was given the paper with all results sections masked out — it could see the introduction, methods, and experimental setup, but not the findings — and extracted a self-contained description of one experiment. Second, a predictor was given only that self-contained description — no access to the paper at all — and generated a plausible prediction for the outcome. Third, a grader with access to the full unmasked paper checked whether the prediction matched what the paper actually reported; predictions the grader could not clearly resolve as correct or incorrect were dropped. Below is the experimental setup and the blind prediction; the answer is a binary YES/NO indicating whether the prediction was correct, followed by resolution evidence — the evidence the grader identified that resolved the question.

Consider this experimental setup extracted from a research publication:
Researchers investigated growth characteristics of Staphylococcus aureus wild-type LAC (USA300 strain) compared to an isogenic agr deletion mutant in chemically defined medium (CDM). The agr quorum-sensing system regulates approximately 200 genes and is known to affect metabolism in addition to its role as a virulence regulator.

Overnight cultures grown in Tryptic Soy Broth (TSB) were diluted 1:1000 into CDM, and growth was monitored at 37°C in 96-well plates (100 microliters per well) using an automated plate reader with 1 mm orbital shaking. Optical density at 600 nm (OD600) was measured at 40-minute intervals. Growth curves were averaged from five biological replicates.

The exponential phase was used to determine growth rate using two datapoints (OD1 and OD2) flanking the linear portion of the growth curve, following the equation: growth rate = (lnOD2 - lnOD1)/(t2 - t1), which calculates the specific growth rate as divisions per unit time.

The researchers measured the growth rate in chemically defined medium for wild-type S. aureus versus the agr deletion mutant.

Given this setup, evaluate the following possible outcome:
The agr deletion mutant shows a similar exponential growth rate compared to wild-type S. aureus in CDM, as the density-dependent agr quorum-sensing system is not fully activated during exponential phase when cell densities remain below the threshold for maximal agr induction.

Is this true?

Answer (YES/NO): NO